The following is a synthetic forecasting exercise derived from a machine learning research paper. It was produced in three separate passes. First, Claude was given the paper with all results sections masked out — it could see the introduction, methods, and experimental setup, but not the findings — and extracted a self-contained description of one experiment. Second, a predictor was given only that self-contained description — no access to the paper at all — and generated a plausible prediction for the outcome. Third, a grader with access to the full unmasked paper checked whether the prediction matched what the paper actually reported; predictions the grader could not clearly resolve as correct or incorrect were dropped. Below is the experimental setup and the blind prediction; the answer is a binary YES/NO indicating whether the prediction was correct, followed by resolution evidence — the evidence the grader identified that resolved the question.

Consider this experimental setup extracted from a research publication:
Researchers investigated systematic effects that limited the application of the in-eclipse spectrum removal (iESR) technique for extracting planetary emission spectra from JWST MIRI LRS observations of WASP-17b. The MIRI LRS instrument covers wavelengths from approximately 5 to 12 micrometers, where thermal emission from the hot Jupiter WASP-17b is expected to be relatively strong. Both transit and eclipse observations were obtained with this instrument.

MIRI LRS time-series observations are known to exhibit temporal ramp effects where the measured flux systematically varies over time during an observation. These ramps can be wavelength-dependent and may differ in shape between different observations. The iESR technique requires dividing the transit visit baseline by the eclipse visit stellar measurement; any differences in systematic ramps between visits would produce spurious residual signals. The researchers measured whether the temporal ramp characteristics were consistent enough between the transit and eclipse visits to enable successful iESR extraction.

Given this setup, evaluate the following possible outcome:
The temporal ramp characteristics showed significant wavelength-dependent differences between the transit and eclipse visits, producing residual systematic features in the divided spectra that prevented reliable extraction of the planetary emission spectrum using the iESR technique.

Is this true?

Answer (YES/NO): YES